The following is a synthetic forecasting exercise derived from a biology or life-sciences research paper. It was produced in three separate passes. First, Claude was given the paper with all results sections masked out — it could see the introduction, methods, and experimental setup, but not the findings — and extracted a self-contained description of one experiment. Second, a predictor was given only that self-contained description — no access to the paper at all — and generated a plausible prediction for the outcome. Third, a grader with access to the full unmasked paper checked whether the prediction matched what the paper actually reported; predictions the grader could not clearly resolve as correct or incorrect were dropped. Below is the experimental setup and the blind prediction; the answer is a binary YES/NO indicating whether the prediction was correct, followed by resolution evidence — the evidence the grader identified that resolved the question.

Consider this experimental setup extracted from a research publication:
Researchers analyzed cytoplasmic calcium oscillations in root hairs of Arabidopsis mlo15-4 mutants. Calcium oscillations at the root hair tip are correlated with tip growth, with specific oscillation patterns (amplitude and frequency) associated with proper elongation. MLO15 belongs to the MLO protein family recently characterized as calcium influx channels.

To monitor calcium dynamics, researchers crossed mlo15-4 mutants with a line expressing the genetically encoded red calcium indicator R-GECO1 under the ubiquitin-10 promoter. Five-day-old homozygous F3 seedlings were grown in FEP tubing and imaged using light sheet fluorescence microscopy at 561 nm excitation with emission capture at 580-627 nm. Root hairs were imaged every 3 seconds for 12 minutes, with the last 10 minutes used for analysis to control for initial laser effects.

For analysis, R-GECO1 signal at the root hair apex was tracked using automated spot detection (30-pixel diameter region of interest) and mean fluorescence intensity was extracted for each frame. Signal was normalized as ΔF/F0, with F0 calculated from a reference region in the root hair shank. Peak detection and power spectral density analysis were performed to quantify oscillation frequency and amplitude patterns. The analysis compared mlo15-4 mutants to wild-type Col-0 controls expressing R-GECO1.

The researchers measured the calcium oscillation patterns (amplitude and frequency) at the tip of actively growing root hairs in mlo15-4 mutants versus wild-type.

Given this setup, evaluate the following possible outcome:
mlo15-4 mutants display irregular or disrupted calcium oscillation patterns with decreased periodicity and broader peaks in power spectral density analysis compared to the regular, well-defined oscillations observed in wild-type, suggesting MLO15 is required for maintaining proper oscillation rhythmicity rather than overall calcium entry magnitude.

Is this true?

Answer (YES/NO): NO